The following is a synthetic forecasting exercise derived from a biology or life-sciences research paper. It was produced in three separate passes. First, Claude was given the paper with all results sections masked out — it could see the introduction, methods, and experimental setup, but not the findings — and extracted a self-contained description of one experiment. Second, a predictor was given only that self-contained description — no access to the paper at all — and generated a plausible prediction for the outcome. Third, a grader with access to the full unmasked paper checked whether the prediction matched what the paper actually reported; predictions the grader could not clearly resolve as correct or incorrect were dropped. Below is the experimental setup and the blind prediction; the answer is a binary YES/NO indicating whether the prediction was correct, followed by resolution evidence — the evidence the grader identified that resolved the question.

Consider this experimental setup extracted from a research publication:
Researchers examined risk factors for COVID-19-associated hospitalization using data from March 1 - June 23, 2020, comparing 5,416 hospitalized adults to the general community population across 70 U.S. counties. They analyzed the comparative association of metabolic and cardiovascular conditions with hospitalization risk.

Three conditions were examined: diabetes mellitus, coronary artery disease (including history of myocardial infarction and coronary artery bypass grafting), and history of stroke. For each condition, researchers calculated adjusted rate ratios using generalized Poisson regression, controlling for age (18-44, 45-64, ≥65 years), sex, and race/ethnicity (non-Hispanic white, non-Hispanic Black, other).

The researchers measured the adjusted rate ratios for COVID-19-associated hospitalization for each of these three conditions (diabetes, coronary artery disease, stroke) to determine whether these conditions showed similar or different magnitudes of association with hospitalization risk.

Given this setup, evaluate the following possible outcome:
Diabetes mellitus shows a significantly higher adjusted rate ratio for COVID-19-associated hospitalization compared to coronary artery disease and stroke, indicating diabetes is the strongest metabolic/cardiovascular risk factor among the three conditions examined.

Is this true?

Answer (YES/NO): YES